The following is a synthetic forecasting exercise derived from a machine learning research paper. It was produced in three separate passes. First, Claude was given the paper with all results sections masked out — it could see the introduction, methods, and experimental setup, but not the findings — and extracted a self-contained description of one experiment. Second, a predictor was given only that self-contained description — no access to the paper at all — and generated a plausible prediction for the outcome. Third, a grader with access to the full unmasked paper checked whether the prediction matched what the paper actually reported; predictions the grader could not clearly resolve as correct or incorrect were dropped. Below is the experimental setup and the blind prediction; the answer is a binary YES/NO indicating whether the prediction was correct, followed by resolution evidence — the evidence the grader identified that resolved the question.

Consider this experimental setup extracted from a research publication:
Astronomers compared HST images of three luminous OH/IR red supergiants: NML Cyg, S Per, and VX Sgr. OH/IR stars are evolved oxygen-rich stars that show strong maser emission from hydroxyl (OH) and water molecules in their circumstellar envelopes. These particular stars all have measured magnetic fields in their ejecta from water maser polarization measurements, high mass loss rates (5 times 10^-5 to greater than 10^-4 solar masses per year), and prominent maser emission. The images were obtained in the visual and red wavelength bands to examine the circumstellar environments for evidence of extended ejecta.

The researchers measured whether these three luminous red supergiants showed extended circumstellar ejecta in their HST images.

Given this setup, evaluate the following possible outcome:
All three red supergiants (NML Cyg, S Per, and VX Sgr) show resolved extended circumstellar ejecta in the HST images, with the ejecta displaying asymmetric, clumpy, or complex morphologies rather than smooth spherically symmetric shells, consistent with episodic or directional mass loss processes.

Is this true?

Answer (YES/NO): NO